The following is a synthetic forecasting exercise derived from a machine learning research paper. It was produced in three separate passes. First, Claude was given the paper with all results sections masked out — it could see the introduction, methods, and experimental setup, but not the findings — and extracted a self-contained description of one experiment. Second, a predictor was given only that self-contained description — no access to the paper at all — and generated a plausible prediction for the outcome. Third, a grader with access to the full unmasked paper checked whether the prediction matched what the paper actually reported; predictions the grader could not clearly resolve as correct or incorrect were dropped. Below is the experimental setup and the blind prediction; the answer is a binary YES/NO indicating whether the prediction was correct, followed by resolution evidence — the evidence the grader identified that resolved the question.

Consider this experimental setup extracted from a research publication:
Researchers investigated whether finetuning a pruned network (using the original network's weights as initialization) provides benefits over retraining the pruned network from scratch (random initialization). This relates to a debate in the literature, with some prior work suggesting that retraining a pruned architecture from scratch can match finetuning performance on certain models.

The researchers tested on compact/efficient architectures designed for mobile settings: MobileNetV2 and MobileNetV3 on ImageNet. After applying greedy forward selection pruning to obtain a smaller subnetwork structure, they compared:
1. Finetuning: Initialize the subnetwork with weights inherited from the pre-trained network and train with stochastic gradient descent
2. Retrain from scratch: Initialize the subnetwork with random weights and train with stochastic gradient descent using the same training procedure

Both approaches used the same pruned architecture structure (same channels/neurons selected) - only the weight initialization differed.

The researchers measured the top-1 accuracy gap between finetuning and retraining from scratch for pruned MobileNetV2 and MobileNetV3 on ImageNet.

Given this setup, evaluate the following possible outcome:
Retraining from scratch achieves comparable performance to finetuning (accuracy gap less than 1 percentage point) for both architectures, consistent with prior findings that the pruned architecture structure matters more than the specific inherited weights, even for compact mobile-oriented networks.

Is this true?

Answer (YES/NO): NO